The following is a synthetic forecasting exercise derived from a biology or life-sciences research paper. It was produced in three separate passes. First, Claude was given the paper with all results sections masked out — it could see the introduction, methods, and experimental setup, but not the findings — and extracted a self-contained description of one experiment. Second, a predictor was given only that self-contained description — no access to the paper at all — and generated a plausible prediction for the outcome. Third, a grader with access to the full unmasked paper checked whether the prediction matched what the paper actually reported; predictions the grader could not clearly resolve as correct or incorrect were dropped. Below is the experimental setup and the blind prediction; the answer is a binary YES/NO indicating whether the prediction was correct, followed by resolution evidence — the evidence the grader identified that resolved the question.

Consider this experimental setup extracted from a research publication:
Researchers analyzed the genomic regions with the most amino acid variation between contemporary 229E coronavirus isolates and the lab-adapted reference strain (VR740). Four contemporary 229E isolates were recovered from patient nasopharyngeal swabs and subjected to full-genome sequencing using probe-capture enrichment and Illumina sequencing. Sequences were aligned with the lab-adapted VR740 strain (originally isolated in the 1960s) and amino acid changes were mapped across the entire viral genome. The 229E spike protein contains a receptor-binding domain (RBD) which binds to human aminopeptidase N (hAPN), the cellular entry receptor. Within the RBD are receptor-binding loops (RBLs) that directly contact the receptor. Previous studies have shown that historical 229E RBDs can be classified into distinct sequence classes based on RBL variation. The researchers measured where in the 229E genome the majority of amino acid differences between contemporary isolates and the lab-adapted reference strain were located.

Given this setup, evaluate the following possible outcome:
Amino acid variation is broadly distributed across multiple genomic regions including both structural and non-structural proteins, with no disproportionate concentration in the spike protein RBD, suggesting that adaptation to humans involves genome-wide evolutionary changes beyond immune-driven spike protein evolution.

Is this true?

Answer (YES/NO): NO